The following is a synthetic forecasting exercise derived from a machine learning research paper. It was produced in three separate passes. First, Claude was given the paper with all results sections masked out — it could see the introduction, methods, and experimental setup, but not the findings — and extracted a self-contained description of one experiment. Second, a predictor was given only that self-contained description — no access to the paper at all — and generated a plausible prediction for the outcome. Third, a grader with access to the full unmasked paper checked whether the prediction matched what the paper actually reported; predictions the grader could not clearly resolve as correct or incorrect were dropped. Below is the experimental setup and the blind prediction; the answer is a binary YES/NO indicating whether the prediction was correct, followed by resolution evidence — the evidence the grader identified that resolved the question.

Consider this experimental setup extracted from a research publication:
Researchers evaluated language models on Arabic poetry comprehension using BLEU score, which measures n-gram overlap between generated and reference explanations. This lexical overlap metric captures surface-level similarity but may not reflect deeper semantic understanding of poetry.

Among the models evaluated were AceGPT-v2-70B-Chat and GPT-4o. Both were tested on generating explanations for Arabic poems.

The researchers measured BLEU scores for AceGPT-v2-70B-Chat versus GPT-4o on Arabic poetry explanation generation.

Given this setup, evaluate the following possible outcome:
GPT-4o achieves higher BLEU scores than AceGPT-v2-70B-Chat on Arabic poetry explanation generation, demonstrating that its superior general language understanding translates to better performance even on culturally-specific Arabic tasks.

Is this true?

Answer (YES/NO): NO